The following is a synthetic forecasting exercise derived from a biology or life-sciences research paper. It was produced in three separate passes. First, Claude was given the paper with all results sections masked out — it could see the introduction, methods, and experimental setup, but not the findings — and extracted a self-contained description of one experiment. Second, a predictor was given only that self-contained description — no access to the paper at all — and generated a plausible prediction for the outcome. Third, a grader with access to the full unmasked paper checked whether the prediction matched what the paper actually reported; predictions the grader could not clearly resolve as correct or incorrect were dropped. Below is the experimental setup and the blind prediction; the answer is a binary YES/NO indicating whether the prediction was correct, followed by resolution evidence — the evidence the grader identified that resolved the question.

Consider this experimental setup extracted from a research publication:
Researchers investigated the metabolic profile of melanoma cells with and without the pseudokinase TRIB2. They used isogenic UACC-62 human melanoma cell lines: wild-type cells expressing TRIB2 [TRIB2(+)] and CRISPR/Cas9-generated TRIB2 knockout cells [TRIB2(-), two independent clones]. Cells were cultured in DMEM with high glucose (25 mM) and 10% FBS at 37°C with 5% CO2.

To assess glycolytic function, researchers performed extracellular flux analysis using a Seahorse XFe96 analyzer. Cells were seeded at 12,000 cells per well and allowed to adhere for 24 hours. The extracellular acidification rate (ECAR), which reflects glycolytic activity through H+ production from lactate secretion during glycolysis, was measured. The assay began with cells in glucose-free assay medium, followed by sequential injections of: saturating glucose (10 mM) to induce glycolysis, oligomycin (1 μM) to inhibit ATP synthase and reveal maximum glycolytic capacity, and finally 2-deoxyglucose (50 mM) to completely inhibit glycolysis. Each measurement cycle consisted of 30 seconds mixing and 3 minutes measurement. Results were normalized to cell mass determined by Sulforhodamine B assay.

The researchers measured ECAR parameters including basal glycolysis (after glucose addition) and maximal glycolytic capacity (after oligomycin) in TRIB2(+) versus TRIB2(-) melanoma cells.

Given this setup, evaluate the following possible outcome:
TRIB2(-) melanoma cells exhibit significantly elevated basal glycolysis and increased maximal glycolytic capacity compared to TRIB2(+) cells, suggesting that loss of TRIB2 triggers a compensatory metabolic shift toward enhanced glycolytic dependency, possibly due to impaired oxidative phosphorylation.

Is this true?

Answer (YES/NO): NO